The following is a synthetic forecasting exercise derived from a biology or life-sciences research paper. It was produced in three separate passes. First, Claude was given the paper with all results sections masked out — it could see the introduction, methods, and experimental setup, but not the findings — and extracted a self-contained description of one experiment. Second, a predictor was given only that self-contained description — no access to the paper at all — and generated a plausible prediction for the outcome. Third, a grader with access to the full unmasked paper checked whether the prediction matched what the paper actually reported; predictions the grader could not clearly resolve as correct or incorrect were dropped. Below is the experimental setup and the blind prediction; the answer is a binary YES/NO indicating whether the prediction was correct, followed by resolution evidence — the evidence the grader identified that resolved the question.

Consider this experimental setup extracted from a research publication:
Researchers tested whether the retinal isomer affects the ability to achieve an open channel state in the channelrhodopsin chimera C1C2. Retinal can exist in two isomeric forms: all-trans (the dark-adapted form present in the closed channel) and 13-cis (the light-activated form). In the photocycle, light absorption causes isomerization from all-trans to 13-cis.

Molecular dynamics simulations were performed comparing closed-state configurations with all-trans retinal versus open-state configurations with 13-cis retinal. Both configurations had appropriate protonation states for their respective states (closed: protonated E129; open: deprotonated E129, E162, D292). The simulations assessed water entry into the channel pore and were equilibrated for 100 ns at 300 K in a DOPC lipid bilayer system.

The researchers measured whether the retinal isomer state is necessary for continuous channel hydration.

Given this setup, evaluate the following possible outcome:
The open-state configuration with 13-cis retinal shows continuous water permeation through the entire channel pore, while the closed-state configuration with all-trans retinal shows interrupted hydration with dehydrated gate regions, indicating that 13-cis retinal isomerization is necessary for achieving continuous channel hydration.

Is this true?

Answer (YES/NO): YES